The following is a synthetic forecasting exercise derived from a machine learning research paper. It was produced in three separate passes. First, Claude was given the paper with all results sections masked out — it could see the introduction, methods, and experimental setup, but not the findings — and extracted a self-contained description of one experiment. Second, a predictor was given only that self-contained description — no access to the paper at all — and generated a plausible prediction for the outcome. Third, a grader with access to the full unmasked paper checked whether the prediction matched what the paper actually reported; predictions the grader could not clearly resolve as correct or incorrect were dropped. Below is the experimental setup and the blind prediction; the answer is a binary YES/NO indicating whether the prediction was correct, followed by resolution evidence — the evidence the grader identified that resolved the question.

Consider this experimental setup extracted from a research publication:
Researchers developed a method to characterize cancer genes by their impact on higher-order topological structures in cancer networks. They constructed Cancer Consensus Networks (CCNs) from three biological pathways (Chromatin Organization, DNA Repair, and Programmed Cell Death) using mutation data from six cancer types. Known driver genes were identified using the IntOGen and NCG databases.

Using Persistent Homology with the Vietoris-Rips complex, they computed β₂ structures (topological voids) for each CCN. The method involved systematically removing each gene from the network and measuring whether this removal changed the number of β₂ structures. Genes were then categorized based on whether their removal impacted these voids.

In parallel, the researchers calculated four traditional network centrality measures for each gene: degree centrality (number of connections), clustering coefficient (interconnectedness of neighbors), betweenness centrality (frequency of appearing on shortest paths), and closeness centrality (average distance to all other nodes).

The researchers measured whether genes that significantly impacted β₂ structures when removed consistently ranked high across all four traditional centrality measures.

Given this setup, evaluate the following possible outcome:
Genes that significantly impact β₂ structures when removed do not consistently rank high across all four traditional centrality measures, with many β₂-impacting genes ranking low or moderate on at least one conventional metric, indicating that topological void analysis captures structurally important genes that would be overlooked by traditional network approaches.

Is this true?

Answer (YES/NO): YES